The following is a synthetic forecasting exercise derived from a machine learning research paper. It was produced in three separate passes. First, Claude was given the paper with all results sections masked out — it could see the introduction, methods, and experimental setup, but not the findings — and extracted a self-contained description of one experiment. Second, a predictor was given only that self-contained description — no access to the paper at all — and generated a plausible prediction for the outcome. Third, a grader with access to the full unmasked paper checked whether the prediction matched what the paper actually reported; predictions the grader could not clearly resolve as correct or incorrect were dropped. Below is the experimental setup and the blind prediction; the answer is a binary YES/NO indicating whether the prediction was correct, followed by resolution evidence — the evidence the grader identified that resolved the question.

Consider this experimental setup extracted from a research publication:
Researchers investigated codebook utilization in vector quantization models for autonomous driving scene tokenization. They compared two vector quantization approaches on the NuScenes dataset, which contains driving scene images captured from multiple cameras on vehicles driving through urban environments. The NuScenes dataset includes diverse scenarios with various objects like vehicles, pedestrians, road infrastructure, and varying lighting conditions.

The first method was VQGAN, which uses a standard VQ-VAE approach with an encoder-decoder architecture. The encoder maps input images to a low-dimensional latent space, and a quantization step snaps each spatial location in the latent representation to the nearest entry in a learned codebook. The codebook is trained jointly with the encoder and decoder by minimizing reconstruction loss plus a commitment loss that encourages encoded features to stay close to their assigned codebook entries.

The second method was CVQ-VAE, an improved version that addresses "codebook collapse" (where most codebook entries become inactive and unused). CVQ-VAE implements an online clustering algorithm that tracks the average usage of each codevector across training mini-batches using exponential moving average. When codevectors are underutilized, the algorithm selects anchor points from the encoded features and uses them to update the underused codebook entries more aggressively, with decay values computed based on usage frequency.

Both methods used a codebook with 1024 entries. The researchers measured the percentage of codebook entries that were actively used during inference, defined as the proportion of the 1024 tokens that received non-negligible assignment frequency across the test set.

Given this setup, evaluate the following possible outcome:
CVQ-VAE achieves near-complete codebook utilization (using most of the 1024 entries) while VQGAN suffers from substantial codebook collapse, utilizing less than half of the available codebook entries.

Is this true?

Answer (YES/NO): YES